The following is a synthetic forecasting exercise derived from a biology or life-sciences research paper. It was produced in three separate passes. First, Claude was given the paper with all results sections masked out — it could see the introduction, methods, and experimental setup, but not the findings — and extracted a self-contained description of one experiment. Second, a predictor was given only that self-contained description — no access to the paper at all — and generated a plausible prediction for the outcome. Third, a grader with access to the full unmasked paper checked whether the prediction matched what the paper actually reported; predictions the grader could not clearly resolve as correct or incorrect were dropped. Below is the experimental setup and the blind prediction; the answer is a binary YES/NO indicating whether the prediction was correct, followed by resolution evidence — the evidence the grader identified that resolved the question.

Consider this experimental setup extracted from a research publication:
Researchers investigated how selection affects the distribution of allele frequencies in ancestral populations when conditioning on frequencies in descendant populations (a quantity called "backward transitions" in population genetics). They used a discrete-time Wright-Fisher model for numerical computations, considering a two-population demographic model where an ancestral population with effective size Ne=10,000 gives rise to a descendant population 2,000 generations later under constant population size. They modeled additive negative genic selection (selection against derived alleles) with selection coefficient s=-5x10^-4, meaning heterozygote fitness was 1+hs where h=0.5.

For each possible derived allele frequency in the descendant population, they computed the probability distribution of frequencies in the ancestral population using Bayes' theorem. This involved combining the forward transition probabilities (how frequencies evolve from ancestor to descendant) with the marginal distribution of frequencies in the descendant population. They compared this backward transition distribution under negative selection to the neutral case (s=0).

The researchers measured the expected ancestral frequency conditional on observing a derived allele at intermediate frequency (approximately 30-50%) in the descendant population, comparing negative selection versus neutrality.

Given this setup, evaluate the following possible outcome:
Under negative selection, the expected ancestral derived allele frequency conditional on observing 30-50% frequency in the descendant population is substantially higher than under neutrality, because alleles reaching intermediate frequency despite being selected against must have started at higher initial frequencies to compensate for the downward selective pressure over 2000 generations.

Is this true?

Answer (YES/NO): NO